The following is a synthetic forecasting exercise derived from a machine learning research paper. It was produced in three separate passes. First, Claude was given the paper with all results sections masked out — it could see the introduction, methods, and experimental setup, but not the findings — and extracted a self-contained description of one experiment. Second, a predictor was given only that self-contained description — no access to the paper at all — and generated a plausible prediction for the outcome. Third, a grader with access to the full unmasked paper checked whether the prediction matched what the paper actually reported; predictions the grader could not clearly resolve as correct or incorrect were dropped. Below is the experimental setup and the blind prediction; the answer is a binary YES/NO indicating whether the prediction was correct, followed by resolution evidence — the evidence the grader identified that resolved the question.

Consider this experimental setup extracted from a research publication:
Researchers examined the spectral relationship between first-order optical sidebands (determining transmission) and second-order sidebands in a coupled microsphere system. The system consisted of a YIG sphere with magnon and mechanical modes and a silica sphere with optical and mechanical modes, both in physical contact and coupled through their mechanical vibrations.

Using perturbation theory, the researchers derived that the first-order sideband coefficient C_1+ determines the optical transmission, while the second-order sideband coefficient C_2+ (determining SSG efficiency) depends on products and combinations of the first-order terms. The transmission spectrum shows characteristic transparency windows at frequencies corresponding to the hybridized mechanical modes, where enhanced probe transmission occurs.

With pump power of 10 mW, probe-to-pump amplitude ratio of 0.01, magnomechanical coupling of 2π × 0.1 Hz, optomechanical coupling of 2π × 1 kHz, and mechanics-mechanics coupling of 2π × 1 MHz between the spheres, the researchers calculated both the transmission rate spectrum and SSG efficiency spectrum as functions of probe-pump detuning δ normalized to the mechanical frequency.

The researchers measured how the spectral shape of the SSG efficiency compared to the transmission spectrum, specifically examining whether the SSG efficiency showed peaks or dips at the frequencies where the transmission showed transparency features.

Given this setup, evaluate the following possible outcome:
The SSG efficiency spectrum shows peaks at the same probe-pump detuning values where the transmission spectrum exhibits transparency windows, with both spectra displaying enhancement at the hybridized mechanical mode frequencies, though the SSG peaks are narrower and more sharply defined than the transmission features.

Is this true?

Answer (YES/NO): NO